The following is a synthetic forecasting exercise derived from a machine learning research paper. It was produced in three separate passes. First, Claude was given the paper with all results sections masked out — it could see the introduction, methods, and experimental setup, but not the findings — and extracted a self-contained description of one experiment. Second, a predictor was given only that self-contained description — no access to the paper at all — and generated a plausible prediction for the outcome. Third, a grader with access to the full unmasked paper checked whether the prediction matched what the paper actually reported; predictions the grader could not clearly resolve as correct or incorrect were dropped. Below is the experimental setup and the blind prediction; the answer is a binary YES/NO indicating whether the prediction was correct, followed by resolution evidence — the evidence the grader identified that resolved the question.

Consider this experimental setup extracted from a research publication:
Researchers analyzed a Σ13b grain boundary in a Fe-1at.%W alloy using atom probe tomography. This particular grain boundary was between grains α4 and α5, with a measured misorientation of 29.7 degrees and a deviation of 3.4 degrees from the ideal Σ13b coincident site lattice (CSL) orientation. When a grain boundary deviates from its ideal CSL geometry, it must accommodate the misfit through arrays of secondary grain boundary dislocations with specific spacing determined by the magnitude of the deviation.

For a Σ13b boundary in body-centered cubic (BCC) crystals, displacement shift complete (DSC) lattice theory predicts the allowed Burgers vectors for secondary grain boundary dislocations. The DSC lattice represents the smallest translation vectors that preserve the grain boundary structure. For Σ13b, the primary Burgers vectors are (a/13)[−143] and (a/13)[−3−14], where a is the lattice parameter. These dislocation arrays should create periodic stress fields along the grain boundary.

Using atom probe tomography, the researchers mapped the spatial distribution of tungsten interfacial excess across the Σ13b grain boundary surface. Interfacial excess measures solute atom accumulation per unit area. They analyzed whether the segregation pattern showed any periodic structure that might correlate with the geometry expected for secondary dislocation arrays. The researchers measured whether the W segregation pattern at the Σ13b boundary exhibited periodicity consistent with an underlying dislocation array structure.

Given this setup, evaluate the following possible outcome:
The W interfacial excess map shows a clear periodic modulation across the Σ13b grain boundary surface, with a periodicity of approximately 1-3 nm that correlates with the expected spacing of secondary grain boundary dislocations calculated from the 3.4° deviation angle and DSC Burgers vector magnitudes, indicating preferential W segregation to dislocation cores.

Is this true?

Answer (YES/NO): NO